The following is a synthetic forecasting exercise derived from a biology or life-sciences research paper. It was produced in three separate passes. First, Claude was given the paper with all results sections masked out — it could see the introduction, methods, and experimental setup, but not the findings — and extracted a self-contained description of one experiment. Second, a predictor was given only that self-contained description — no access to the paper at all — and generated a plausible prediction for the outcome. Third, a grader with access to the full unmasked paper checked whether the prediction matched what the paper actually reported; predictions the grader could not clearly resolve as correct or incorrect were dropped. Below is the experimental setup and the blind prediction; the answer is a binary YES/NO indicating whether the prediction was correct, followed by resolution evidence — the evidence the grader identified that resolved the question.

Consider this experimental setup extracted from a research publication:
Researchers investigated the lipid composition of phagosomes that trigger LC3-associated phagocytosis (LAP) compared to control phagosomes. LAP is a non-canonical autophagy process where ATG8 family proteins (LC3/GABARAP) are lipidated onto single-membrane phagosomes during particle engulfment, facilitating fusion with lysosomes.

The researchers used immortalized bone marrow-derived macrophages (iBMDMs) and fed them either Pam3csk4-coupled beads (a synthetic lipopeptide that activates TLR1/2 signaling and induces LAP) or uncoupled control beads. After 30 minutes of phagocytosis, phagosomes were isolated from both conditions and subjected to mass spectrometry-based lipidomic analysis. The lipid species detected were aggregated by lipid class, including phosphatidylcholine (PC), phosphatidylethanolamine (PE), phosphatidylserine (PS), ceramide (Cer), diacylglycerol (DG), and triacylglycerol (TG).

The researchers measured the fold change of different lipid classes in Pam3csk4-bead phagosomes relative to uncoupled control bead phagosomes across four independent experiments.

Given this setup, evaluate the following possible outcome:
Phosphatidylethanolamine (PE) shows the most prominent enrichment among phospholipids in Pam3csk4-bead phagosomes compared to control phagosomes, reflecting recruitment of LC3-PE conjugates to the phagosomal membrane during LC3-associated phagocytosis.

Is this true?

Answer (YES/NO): NO